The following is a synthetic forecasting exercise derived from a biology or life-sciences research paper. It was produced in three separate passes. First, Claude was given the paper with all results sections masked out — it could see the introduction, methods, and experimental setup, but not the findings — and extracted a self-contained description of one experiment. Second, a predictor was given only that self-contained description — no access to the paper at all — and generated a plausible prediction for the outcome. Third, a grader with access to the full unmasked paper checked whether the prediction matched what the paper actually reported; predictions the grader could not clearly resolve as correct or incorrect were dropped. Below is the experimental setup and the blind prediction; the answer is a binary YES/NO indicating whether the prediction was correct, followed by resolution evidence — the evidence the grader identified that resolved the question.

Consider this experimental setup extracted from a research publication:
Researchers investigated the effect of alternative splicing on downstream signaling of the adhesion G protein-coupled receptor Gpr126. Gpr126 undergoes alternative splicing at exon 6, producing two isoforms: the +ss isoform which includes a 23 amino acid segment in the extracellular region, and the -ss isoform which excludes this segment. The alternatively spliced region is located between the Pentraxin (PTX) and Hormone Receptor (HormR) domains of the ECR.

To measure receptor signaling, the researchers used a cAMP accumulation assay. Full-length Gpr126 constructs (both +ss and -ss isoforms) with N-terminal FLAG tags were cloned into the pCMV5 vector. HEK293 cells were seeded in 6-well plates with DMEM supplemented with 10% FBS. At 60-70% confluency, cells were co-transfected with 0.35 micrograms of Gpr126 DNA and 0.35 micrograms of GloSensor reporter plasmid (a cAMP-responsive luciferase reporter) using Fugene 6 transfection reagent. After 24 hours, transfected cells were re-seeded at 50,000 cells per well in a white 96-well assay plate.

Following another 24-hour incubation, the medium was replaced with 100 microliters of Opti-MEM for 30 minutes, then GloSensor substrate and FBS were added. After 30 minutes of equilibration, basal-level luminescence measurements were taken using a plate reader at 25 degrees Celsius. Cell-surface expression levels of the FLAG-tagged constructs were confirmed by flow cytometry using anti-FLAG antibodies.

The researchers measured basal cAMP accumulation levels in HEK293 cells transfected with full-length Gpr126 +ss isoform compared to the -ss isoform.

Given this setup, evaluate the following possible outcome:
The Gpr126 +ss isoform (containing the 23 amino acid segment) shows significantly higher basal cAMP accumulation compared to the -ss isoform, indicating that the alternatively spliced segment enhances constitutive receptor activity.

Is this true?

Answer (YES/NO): YES